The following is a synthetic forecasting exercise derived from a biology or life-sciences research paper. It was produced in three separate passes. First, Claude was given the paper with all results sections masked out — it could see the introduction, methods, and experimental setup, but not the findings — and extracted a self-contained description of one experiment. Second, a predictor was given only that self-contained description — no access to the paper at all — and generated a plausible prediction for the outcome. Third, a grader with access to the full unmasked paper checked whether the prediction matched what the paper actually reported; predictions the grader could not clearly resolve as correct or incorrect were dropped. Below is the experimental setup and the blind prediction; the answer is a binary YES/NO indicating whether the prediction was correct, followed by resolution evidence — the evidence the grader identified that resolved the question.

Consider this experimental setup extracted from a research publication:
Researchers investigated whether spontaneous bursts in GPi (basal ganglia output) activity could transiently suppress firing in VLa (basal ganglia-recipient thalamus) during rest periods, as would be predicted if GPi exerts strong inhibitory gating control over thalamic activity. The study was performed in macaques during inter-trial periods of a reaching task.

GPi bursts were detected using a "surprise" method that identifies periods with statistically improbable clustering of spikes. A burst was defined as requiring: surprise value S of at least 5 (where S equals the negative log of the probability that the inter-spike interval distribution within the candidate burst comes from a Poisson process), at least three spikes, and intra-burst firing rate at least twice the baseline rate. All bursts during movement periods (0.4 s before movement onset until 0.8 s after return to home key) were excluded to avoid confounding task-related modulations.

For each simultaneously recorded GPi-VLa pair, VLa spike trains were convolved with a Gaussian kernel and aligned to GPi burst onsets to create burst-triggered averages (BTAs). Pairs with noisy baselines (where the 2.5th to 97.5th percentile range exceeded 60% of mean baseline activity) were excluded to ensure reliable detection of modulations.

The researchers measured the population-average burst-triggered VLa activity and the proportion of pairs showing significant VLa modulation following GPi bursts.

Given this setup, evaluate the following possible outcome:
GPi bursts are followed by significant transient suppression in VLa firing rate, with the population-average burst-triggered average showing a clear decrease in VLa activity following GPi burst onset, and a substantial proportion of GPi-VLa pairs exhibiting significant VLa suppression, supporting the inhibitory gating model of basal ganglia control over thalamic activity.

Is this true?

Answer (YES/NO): NO